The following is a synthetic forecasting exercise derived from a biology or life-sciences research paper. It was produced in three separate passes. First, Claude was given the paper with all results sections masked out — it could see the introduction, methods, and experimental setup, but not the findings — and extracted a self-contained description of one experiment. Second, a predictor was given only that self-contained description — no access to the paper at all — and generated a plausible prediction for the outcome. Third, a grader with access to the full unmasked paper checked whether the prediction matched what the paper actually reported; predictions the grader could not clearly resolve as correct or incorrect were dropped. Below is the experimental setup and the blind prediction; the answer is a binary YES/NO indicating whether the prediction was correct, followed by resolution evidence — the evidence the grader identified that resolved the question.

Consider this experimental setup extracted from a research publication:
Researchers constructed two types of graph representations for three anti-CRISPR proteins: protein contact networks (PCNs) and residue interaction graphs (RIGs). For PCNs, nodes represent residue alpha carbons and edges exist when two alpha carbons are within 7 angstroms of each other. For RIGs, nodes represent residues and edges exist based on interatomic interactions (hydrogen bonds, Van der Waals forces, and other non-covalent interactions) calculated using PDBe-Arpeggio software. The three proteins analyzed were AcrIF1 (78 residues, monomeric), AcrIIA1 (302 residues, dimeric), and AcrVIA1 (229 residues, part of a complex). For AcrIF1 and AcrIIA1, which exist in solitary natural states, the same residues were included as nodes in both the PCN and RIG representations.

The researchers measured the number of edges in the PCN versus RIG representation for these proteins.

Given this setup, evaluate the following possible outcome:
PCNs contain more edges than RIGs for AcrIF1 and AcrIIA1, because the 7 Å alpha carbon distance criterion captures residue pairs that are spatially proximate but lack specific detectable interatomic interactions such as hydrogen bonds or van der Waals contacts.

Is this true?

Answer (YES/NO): NO